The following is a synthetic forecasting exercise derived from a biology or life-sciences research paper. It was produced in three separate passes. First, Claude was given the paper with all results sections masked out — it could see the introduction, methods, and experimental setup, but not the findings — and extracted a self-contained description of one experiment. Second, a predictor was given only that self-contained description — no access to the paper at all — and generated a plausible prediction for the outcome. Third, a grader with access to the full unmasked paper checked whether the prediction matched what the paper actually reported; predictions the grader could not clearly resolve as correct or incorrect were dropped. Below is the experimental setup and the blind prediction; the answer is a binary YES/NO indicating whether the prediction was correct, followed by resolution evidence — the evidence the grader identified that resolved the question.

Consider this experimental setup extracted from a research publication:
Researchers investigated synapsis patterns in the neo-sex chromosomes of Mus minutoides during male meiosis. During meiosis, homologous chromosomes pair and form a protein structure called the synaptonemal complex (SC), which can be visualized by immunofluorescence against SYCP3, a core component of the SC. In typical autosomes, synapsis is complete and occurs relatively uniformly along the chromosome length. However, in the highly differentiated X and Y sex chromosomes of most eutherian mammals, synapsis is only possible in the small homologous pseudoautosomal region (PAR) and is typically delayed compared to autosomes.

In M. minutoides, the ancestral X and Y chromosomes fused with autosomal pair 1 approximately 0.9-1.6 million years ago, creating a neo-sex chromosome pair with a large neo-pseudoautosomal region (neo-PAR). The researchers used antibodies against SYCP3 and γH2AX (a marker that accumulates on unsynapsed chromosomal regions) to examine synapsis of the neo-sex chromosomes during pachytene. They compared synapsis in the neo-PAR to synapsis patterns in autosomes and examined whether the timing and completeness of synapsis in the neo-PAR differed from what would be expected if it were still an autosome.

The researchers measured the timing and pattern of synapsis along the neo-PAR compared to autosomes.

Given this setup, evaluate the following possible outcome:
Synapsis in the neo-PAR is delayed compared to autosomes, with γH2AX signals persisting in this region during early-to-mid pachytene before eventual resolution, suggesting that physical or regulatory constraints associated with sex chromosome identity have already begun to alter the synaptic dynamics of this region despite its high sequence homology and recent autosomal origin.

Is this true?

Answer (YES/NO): YES